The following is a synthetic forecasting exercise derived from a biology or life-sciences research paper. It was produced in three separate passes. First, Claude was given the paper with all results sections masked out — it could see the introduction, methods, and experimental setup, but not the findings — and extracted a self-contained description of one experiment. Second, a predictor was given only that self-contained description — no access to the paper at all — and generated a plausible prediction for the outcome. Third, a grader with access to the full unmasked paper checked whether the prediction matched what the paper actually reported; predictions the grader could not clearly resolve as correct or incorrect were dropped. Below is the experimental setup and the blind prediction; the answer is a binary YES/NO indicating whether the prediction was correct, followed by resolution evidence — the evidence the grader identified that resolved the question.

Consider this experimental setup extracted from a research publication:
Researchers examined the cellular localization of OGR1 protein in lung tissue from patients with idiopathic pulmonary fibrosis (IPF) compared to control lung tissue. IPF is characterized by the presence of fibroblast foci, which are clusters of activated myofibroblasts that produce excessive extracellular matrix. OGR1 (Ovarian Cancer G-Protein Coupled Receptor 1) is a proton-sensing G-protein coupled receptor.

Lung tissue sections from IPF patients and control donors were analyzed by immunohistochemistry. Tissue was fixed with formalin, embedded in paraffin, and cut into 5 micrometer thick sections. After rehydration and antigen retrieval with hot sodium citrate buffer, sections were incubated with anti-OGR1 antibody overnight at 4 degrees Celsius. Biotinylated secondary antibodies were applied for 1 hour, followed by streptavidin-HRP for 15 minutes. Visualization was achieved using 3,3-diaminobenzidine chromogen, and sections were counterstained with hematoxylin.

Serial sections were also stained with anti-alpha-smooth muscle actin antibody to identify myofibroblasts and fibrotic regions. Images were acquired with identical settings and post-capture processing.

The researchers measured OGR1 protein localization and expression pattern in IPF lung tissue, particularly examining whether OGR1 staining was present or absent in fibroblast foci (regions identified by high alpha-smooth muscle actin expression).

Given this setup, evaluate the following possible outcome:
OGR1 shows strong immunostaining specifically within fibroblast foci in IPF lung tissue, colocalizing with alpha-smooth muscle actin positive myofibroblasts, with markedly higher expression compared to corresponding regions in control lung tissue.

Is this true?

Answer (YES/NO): NO